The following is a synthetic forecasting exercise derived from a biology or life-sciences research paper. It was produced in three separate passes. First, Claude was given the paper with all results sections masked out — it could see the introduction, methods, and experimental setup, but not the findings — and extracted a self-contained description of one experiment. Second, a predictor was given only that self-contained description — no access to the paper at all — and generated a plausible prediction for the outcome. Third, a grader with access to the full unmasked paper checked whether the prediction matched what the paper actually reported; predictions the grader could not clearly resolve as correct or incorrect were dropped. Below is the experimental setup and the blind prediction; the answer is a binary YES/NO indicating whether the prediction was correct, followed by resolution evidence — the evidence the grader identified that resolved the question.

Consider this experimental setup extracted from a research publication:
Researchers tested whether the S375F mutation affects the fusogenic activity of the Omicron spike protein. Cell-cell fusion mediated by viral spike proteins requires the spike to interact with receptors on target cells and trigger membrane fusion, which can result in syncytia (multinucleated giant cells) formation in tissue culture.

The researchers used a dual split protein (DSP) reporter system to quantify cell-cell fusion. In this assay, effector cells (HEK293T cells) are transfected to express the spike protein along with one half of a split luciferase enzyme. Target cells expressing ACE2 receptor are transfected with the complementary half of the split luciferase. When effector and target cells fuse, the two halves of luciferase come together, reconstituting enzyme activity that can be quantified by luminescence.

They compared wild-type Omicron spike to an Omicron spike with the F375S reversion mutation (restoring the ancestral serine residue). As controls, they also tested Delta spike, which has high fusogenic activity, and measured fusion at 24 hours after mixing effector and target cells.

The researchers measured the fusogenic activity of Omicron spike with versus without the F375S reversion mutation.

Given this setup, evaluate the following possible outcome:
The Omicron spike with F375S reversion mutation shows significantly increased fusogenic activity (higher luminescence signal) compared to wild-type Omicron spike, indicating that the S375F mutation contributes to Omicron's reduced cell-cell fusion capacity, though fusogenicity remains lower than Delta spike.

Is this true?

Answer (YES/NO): YES